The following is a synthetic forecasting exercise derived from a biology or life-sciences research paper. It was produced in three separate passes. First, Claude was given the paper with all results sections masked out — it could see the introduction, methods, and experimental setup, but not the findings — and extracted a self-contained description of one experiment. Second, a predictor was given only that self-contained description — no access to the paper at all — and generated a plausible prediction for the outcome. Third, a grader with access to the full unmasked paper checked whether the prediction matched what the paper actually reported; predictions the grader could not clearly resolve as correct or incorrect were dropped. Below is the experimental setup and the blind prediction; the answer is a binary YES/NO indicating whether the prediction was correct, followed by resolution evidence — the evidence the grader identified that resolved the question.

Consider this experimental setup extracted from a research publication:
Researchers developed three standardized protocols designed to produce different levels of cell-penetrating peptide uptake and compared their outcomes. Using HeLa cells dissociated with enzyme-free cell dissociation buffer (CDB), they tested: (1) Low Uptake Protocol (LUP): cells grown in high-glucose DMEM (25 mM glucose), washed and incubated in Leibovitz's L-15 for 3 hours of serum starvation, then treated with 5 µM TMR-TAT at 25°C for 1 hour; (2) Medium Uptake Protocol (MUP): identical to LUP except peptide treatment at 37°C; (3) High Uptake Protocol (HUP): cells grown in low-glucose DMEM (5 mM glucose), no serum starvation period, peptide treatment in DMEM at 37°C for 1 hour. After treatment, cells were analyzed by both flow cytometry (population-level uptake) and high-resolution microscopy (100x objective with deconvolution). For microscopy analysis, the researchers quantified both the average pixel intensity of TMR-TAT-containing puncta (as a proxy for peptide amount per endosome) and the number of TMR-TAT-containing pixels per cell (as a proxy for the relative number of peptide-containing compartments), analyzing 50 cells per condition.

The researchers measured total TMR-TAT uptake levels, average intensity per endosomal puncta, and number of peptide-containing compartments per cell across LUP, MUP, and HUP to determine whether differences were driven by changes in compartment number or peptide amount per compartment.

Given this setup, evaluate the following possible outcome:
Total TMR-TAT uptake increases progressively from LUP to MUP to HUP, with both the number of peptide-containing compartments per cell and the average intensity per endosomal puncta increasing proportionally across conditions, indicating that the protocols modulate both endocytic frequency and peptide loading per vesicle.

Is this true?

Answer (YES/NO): NO